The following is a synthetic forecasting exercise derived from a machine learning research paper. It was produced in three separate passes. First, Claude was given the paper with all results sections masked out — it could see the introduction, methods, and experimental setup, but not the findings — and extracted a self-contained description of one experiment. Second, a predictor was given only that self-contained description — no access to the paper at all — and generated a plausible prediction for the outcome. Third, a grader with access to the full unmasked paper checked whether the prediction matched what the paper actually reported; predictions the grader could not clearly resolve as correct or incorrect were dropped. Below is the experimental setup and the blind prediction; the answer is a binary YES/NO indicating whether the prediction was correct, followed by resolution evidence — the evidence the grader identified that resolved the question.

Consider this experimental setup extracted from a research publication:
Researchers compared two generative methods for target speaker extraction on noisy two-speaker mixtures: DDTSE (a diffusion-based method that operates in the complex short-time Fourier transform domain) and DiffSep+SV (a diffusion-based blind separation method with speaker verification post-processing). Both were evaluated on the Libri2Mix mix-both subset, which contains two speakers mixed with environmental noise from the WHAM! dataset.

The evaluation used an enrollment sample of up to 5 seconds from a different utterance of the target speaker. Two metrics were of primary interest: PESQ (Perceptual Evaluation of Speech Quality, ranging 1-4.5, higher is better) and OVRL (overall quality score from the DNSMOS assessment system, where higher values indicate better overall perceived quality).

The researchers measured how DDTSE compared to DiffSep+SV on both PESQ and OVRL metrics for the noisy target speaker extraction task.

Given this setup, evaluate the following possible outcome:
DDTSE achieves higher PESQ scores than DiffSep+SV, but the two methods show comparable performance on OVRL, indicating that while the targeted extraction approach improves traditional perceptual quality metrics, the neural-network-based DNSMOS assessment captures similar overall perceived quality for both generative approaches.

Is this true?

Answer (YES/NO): NO